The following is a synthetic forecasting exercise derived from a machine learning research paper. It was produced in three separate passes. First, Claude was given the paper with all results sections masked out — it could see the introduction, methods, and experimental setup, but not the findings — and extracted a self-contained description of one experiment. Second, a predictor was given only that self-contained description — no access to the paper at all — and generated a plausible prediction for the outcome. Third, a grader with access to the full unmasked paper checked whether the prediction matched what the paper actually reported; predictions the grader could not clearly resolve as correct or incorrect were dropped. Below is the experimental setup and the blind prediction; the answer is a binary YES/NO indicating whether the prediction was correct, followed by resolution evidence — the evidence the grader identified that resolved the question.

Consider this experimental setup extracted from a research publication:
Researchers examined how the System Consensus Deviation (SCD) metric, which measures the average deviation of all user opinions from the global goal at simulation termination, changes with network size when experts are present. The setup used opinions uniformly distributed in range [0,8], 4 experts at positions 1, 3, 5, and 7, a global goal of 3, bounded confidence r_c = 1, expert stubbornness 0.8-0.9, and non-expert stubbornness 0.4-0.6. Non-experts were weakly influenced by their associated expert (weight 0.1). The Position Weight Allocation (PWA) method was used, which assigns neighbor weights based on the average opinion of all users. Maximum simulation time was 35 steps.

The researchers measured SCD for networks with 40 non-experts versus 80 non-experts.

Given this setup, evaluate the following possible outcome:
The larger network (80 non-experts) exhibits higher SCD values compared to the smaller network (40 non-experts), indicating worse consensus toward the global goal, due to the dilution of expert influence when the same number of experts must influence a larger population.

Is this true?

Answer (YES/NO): YES